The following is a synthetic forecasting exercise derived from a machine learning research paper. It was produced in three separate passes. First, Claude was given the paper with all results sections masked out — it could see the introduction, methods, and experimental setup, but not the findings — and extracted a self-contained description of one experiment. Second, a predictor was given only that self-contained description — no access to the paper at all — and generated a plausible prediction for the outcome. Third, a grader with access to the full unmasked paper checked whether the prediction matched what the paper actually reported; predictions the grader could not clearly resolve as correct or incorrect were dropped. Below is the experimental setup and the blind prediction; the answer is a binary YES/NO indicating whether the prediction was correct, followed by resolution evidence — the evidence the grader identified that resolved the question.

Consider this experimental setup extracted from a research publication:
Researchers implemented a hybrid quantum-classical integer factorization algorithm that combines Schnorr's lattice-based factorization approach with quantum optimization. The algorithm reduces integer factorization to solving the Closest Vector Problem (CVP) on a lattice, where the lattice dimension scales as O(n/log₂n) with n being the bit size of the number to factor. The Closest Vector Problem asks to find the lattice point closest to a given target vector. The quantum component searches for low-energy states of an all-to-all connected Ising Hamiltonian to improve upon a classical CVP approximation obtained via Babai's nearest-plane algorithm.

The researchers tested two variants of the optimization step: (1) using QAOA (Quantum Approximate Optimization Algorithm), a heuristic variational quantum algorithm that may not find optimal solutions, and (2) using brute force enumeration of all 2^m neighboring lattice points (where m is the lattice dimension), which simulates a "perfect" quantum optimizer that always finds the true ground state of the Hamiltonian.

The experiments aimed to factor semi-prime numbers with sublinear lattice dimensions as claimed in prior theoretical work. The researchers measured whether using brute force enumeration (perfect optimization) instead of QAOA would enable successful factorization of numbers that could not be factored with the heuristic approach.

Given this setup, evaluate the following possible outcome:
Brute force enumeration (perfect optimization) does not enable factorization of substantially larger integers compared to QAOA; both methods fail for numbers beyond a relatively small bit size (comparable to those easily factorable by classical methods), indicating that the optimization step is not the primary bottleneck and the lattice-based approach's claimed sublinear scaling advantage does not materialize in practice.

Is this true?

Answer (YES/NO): NO